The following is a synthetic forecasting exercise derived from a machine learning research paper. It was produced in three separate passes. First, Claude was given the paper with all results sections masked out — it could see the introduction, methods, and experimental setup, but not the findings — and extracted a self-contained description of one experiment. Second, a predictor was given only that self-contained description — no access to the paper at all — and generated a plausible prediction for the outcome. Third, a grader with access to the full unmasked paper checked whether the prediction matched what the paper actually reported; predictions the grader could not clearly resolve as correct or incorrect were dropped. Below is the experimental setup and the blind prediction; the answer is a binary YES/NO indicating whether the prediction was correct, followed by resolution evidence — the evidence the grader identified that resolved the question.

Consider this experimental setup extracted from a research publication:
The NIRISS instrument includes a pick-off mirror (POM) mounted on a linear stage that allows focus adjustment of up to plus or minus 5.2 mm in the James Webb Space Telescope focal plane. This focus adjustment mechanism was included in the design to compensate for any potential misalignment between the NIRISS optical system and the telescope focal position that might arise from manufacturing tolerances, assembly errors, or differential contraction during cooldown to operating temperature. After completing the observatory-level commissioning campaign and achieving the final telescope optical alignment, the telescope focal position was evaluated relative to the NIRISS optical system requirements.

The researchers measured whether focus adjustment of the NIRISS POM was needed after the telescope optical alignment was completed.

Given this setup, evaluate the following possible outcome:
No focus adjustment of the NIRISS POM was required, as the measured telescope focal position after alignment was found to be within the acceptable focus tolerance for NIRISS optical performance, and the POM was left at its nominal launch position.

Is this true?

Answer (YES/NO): YES